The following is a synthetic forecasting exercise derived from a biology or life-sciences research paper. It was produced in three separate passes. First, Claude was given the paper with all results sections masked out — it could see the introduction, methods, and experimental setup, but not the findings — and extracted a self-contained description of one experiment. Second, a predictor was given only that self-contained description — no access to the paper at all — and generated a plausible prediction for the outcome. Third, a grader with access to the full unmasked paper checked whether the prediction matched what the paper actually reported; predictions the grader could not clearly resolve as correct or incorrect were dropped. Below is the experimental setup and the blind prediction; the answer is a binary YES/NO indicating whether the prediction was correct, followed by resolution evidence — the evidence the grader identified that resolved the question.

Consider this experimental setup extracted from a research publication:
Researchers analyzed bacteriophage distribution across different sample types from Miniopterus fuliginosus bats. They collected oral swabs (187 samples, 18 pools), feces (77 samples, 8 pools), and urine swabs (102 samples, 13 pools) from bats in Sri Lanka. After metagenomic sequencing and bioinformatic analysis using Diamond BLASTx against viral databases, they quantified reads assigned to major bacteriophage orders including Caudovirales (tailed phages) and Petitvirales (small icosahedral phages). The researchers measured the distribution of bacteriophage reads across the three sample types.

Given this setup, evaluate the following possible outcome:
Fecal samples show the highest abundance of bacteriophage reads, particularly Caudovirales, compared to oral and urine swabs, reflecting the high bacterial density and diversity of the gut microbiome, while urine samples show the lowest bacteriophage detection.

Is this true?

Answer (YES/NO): NO